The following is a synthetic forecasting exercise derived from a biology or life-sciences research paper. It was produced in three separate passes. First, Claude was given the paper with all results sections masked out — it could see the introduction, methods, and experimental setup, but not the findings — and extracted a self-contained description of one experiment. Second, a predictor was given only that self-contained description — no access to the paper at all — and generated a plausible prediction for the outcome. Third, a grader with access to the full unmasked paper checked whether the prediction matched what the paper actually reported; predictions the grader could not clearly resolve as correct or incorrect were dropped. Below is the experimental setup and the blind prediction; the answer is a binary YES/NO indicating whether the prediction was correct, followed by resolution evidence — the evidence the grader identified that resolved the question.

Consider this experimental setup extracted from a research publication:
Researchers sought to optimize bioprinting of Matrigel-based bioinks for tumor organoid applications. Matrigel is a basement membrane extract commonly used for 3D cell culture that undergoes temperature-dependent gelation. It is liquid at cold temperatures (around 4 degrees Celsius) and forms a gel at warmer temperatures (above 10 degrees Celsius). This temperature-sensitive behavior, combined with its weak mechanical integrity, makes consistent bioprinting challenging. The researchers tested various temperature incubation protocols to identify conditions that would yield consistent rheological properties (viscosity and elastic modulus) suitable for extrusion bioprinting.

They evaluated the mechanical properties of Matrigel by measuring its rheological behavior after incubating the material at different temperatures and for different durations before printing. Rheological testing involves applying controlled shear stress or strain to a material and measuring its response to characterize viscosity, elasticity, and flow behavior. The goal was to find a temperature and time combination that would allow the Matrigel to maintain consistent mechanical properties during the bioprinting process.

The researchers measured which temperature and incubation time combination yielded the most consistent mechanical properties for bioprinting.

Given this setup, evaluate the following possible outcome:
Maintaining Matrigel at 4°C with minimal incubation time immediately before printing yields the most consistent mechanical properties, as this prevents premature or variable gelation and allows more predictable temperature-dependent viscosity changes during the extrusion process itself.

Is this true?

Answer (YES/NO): NO